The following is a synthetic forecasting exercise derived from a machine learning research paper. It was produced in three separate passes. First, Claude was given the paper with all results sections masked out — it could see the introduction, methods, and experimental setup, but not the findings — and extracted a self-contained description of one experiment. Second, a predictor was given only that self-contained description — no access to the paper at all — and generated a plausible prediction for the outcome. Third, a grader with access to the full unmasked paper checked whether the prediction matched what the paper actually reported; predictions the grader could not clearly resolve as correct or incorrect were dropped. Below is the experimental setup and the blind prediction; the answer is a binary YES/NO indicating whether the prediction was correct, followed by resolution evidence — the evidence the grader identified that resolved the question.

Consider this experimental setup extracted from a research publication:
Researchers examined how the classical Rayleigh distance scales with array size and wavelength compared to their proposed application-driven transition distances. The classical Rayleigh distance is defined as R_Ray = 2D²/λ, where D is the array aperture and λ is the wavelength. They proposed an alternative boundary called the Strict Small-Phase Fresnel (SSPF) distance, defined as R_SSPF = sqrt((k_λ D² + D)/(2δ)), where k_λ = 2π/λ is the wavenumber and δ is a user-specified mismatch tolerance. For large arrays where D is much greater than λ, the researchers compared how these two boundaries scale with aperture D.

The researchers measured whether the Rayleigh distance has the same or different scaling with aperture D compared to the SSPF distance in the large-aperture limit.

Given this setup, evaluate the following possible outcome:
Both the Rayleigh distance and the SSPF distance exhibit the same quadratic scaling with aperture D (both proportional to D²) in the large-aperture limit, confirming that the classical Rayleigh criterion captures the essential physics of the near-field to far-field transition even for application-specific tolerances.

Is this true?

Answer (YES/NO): NO